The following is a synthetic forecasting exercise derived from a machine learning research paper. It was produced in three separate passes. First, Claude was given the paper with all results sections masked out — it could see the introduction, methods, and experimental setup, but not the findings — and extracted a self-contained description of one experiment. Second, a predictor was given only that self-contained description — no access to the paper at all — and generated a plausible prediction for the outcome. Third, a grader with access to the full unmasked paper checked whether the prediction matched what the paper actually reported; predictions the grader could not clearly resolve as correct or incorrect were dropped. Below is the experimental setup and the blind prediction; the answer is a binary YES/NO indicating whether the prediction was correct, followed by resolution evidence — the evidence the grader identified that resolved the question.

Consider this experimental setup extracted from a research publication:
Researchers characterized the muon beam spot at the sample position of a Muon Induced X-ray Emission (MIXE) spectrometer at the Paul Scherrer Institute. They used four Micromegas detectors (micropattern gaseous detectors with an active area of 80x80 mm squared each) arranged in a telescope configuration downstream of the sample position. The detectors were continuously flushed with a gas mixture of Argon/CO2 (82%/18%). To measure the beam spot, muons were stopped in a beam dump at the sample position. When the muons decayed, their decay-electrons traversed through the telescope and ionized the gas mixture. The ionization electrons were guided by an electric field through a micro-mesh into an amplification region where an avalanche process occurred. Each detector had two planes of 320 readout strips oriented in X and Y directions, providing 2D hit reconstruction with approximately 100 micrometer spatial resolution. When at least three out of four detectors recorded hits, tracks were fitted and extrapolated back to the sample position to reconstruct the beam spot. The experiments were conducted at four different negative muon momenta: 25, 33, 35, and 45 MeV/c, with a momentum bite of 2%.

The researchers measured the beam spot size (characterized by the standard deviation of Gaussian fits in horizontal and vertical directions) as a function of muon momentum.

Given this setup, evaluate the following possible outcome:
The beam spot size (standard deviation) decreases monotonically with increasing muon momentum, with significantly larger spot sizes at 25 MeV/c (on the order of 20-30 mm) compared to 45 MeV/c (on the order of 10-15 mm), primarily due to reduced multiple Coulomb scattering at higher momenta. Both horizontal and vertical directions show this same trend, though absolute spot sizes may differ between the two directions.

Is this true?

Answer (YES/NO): YES